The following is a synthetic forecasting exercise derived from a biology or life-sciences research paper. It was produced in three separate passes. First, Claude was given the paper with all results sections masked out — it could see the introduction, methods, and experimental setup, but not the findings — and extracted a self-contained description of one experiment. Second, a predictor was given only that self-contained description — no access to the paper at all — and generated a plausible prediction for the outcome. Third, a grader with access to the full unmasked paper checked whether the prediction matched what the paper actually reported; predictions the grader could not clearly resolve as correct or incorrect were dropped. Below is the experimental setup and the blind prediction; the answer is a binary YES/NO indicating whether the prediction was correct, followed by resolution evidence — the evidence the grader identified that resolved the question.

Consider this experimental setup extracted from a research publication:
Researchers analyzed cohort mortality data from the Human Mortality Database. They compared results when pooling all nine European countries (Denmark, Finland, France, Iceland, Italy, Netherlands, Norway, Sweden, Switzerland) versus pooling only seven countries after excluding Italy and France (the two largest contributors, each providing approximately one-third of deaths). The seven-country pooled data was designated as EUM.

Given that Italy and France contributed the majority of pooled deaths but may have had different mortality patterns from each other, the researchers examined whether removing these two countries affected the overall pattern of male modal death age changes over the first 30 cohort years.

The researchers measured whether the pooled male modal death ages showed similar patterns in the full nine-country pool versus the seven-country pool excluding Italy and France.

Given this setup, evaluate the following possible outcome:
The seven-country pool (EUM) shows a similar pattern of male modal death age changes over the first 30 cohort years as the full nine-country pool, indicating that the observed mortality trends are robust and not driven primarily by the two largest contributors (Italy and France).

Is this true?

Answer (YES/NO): YES